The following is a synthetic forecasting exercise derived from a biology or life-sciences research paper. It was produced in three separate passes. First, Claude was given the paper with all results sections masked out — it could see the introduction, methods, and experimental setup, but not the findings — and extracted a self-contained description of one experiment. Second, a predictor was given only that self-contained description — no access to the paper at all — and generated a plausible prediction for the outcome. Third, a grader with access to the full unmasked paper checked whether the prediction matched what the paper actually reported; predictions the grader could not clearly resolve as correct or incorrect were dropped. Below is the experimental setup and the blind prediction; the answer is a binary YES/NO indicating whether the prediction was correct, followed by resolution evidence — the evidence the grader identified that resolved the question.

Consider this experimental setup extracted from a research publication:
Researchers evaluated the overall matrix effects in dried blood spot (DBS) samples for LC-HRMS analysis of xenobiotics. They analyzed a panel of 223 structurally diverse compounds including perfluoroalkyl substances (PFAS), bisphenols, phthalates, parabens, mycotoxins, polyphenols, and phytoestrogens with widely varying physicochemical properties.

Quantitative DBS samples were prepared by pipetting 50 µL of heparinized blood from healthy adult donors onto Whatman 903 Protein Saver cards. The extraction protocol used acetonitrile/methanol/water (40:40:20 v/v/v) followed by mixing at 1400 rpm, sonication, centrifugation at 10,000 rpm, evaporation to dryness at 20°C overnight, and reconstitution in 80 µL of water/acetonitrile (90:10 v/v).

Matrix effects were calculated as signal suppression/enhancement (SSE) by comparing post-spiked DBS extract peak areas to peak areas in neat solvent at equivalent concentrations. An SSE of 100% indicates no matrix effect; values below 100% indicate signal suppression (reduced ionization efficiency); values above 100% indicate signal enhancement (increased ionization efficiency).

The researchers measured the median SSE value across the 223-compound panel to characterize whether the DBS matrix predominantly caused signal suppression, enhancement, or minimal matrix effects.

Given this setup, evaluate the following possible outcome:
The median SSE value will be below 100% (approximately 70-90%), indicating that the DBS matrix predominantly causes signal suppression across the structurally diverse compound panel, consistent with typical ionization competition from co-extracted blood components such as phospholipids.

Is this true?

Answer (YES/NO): YES